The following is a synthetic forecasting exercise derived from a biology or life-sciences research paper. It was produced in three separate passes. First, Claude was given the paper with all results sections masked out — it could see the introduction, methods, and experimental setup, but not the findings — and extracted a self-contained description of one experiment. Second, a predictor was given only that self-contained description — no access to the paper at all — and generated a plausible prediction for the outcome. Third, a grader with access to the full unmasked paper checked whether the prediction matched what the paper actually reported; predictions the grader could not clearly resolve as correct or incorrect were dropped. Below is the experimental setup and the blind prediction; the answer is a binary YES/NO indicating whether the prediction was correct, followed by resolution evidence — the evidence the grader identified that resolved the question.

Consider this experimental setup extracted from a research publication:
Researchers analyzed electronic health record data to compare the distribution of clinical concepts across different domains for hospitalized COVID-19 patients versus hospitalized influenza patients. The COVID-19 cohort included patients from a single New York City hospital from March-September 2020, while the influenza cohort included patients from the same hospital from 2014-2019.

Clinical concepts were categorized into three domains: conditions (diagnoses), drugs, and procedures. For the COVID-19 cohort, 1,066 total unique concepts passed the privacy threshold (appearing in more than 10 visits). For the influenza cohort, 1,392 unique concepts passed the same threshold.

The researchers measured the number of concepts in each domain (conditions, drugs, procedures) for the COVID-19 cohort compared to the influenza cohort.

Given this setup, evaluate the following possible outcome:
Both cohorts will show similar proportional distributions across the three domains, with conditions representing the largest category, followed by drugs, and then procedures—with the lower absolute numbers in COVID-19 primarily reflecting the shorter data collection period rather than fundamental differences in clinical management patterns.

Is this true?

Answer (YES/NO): NO